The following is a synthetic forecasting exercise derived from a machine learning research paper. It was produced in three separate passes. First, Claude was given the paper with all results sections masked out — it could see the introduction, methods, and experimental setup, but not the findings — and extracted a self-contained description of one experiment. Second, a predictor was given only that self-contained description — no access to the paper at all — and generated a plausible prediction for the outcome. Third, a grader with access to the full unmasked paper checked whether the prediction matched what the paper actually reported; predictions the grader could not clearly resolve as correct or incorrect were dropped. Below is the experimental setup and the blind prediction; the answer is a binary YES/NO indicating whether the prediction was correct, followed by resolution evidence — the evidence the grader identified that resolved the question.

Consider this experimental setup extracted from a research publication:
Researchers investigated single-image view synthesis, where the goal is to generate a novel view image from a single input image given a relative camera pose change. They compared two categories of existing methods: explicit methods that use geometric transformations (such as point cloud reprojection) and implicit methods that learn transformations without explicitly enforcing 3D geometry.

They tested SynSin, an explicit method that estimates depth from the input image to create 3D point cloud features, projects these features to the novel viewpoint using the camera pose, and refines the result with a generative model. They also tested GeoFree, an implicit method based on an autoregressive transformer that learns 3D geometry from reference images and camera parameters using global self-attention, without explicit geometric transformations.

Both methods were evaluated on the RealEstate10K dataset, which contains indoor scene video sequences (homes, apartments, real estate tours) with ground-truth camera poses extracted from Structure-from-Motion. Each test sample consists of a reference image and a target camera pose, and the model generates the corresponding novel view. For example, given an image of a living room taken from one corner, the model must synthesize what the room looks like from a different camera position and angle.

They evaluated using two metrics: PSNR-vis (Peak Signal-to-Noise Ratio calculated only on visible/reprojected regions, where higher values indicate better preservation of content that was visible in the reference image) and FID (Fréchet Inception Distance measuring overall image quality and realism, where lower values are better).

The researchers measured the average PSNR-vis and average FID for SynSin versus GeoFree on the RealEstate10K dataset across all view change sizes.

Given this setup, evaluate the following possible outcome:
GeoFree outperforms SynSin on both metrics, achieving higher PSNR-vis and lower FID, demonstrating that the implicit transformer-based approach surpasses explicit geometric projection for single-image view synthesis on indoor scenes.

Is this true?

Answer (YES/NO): NO